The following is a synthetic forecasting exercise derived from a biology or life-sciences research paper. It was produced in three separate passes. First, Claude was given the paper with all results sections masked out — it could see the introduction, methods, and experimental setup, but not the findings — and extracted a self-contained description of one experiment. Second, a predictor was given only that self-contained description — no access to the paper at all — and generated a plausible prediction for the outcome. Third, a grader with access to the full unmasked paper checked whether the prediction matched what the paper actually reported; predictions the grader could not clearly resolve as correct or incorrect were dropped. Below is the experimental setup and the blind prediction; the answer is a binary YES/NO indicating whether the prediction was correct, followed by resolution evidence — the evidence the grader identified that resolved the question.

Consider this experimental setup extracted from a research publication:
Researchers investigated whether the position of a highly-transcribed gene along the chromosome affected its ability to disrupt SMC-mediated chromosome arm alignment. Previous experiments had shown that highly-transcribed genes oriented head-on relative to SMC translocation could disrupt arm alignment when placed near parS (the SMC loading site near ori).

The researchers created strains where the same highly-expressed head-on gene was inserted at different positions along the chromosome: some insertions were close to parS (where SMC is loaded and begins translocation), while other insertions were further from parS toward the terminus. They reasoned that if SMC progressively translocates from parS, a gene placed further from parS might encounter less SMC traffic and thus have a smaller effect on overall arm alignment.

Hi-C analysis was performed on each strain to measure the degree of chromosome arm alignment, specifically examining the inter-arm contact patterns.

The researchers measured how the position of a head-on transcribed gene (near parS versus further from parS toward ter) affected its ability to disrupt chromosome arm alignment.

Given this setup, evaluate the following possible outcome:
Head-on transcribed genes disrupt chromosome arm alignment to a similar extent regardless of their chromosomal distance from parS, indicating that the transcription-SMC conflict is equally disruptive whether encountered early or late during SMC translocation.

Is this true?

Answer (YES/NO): NO